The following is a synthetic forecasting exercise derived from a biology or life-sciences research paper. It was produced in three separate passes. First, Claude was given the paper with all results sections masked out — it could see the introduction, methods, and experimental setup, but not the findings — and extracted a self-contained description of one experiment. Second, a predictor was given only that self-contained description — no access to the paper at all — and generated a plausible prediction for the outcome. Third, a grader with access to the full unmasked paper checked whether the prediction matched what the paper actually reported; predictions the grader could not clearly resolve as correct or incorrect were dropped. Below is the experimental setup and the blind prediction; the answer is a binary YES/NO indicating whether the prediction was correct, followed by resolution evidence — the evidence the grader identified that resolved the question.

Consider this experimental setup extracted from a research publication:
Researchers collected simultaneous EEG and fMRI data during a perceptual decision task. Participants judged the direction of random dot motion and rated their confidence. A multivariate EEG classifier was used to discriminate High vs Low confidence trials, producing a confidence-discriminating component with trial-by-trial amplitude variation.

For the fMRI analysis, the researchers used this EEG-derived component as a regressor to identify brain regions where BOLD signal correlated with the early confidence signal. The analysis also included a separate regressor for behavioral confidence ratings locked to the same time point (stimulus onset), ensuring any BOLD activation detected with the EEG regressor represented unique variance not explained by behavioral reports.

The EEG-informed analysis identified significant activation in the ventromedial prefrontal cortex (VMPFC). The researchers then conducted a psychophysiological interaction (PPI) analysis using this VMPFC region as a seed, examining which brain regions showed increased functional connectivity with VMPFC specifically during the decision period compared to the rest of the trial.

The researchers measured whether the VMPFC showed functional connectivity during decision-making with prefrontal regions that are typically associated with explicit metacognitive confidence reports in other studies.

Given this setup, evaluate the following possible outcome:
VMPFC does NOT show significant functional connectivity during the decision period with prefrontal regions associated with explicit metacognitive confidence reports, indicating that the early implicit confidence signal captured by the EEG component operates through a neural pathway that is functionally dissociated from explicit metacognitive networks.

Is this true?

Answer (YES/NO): NO